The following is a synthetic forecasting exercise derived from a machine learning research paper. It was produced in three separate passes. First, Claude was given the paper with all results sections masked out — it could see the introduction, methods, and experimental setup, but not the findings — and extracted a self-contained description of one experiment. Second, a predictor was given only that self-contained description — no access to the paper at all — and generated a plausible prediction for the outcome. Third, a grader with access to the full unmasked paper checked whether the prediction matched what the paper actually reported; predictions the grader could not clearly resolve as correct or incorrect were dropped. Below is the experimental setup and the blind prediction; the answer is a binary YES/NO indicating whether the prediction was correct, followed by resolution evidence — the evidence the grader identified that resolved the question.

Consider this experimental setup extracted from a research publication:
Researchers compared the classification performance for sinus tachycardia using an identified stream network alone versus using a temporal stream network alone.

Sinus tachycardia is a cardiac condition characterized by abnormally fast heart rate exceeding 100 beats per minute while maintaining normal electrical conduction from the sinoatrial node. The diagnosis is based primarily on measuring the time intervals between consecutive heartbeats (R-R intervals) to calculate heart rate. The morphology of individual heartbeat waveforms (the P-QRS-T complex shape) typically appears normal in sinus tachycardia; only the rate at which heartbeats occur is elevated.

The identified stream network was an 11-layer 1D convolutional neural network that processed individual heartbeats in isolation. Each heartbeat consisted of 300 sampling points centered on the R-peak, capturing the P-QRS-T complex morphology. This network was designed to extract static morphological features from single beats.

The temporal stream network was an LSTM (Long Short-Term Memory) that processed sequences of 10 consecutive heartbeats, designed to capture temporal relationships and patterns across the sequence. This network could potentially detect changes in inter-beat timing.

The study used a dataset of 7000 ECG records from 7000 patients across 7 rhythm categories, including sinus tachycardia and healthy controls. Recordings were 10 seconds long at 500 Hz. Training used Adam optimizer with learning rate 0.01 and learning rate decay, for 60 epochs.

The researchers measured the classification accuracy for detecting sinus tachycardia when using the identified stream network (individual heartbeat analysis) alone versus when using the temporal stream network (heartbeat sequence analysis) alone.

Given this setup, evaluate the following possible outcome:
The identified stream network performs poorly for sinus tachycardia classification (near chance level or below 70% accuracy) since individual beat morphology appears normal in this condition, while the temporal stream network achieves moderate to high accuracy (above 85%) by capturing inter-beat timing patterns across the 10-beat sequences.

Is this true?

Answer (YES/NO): NO